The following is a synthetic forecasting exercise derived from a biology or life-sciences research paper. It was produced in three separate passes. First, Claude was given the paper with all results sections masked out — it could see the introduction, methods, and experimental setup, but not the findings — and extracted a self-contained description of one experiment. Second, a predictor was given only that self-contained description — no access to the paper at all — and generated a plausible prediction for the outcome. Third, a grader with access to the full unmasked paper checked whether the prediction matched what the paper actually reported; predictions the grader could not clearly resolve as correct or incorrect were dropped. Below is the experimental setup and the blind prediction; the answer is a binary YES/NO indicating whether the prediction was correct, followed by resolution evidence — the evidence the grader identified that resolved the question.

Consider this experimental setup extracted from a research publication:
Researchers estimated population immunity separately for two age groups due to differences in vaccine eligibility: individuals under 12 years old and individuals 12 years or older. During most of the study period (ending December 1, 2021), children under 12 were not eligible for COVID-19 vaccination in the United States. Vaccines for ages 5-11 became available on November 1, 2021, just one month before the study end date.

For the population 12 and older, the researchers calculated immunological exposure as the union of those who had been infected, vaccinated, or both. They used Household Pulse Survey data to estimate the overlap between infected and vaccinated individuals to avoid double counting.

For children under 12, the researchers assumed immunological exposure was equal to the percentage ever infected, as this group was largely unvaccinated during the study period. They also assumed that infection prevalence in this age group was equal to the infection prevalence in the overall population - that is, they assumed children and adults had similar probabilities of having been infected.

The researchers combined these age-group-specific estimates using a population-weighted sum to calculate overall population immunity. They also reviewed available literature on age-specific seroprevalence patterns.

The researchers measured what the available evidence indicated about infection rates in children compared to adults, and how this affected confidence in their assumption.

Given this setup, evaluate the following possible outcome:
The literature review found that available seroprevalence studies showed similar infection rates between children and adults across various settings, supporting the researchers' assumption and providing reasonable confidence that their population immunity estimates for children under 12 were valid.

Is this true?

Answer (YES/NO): NO